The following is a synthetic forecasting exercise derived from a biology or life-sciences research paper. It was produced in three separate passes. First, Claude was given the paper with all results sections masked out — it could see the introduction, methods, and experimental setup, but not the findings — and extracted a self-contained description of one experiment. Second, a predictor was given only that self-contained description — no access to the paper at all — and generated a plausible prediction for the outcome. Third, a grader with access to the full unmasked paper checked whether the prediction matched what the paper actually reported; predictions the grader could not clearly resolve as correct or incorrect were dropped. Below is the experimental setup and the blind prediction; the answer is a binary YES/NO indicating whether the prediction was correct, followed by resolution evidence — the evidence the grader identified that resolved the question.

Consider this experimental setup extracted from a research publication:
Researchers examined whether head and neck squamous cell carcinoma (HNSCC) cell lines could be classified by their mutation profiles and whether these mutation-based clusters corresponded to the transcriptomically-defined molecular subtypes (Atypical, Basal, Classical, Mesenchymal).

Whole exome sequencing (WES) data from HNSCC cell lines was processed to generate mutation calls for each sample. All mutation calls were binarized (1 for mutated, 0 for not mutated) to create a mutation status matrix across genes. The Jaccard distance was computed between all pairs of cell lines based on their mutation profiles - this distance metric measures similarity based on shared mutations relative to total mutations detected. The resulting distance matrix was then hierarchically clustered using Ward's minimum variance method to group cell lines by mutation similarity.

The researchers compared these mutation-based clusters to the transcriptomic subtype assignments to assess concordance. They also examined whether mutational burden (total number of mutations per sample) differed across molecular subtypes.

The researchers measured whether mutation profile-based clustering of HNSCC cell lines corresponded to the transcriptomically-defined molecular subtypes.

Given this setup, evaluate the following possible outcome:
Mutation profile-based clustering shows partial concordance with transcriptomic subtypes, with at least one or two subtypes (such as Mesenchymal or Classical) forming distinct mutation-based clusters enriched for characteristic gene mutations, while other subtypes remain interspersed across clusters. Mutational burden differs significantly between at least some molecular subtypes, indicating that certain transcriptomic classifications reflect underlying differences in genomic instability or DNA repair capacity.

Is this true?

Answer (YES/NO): NO